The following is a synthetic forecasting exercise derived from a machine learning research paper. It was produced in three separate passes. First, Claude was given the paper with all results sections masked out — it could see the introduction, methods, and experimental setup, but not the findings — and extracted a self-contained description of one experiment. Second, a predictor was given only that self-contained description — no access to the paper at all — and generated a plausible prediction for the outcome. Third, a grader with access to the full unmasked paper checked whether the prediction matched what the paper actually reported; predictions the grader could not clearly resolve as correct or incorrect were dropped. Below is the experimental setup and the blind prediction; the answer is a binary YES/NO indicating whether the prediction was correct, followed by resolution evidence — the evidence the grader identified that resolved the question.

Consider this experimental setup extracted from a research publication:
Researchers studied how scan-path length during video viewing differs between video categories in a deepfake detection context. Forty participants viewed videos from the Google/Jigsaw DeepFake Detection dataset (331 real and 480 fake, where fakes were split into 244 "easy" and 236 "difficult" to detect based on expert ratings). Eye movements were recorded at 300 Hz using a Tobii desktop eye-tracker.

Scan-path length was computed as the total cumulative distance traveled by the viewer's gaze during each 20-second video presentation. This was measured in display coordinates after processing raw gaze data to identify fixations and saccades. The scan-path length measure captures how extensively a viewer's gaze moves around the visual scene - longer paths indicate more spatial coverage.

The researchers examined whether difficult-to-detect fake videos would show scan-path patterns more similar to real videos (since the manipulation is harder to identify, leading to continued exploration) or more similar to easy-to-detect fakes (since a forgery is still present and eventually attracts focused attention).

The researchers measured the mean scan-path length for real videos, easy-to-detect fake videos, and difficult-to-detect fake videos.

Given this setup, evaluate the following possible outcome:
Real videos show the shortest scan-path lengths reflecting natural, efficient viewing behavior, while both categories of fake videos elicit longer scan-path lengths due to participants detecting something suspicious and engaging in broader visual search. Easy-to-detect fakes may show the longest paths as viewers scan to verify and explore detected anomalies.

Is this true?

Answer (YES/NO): NO